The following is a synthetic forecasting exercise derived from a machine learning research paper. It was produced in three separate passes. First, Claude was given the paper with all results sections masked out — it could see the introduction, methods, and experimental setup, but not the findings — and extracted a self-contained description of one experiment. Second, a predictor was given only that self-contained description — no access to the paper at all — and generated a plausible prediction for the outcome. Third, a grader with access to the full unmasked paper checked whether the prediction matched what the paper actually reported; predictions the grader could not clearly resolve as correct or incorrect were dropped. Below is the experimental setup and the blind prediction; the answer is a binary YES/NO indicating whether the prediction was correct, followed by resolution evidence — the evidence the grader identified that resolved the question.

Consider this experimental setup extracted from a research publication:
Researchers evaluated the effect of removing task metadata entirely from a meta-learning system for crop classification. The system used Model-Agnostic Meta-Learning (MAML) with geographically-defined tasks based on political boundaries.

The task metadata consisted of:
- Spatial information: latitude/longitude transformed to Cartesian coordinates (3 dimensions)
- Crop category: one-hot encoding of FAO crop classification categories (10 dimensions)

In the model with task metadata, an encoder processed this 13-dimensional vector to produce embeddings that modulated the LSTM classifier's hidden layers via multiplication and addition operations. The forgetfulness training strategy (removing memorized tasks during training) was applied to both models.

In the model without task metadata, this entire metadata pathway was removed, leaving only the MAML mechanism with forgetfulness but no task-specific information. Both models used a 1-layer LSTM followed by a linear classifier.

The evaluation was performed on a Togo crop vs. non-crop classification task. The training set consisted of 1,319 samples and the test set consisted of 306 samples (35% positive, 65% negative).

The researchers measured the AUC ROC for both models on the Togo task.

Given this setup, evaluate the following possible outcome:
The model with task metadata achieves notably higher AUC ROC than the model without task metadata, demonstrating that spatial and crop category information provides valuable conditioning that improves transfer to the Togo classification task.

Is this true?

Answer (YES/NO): NO